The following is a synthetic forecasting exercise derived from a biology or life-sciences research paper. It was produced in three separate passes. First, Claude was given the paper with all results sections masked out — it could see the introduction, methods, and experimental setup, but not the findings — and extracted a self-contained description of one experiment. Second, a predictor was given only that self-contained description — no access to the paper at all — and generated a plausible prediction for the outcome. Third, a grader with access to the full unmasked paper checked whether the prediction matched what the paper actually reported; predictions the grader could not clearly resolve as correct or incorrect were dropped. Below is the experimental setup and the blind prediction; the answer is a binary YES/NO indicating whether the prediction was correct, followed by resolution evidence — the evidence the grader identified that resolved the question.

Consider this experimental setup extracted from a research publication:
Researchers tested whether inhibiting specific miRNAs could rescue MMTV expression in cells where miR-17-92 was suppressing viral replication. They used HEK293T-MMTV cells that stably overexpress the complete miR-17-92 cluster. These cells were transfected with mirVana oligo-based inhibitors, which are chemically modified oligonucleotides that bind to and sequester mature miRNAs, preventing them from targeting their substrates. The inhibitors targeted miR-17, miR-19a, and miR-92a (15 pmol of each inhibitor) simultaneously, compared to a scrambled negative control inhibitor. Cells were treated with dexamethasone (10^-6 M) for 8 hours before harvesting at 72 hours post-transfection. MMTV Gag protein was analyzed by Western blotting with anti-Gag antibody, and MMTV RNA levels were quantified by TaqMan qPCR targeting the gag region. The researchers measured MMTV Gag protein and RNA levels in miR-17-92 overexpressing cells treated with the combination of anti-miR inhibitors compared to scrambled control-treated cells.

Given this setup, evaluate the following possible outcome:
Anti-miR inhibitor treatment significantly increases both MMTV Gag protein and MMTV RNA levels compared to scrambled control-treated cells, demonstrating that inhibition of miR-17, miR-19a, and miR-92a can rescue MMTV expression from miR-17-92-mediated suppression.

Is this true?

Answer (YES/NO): NO